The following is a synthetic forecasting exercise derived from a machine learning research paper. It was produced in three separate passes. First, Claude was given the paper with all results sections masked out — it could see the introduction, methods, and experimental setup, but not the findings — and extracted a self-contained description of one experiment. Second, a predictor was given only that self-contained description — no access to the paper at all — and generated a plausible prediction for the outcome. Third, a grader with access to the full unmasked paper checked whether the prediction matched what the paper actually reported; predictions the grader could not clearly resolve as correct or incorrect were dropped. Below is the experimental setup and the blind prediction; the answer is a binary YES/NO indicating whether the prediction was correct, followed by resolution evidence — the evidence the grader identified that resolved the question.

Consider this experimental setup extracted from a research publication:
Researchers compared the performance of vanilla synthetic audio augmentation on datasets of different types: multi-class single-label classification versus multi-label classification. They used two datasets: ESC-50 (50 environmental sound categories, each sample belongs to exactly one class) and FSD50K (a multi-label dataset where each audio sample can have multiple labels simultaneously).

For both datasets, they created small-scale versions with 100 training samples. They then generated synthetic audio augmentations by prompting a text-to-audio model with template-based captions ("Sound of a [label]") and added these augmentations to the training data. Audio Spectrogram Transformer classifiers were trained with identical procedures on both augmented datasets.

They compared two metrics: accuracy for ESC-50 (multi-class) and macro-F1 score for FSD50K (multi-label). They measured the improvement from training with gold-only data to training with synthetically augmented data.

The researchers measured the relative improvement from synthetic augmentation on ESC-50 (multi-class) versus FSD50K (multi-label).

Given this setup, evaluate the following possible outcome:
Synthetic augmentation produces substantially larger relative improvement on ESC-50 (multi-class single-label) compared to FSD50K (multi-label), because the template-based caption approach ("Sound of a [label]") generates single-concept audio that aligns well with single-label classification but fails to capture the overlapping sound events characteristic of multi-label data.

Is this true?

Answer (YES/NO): NO